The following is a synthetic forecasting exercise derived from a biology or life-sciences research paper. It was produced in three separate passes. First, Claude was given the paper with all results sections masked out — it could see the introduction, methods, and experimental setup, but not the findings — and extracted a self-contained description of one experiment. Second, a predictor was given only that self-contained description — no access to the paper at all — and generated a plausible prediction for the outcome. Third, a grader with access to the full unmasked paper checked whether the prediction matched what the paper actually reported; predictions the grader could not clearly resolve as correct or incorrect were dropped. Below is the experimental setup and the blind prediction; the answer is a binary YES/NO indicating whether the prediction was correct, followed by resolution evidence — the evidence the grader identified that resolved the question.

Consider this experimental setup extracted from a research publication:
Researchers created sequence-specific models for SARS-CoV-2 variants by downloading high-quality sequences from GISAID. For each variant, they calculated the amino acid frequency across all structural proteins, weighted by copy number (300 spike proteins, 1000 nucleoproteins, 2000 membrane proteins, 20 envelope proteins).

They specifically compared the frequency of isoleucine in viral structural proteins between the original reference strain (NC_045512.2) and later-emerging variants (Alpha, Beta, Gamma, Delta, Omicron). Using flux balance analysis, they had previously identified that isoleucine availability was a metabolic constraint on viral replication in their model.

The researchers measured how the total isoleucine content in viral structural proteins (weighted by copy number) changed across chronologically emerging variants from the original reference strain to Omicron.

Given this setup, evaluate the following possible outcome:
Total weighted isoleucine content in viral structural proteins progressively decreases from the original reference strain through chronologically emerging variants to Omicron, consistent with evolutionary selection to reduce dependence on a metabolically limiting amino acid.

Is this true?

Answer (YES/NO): NO